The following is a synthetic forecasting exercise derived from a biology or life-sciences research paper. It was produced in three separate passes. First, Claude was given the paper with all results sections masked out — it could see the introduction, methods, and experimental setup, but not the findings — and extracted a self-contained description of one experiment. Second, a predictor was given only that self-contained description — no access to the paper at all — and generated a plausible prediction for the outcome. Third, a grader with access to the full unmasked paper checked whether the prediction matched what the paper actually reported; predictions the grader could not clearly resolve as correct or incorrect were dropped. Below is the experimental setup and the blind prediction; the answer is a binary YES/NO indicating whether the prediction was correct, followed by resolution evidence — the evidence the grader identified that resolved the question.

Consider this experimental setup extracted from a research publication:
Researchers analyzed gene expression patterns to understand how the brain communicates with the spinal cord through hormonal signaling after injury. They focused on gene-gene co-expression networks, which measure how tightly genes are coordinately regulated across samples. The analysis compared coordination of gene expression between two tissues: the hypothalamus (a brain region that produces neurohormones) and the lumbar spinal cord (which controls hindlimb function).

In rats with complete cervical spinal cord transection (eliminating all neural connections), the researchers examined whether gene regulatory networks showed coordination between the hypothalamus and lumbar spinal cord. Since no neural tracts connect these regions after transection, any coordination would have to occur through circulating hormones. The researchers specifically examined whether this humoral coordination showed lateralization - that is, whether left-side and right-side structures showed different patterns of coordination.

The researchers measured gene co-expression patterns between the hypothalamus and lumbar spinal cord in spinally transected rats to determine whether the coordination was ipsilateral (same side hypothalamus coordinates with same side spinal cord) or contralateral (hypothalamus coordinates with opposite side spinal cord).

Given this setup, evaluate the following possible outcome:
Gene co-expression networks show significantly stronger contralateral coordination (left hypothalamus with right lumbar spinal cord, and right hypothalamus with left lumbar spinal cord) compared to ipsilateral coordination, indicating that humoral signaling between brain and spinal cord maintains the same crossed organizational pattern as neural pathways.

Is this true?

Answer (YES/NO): NO